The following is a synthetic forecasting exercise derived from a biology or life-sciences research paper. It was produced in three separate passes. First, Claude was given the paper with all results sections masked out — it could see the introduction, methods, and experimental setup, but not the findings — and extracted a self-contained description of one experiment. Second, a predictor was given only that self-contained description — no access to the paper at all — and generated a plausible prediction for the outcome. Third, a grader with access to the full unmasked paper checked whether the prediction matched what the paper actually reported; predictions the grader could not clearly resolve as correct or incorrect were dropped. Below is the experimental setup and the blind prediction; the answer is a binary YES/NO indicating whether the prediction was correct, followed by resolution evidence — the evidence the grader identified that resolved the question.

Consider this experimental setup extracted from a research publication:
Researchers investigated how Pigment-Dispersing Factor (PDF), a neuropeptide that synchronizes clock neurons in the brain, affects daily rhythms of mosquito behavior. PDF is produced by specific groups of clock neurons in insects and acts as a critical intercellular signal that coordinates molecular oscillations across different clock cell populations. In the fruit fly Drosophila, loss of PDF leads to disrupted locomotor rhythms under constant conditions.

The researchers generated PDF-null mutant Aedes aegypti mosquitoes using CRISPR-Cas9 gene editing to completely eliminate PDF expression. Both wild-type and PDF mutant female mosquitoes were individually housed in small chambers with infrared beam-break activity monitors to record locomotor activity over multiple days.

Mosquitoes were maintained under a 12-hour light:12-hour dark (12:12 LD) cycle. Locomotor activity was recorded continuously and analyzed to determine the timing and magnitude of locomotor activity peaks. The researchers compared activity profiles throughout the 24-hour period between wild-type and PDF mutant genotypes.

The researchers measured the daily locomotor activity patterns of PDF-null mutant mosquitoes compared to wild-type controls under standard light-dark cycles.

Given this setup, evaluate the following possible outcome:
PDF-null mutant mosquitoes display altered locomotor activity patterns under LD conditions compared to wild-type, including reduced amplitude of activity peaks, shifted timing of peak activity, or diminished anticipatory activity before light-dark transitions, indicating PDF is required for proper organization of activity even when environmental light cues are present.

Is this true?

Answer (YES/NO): YES